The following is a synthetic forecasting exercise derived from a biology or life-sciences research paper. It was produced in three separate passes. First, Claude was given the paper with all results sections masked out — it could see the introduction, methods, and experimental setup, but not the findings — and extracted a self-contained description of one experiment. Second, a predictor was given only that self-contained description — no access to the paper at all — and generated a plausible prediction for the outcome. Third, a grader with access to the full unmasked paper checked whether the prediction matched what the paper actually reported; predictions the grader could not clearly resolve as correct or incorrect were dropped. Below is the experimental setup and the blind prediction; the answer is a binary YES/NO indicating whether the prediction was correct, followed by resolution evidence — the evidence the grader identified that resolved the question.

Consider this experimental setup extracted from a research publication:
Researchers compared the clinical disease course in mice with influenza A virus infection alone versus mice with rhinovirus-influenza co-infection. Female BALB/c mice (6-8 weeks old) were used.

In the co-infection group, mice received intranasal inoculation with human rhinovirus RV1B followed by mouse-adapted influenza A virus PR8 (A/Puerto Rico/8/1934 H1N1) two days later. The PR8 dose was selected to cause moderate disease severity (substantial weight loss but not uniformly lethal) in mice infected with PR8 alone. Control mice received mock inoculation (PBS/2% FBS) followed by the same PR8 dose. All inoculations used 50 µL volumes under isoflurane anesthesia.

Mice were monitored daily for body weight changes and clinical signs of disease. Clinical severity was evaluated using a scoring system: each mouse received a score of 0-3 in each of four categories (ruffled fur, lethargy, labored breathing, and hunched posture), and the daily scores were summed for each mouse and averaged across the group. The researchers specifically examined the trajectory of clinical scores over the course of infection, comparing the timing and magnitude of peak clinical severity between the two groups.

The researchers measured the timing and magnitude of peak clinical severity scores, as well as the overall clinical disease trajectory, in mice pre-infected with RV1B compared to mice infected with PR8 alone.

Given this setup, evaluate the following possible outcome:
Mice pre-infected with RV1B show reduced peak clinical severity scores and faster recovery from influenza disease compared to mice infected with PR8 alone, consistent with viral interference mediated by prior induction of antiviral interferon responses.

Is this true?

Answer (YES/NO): NO